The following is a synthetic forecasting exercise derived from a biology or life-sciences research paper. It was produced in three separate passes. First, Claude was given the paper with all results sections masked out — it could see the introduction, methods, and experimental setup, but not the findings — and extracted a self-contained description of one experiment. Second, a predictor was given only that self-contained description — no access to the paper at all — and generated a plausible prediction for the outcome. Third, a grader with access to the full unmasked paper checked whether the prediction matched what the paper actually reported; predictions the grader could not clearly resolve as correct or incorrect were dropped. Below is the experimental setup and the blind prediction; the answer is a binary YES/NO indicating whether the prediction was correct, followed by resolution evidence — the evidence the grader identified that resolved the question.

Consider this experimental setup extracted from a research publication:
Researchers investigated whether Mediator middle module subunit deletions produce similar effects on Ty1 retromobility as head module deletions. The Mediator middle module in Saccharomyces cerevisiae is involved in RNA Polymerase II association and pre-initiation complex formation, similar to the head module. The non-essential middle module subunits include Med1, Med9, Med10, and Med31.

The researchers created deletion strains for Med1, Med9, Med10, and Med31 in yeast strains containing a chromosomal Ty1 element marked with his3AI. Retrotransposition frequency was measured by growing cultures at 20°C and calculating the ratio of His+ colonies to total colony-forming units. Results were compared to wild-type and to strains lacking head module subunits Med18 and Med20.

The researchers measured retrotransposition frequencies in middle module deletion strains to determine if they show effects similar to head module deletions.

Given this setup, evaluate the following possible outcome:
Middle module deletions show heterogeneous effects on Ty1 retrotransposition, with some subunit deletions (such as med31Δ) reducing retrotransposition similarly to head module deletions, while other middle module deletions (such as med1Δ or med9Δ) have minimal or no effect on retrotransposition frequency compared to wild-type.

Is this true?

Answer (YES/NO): NO